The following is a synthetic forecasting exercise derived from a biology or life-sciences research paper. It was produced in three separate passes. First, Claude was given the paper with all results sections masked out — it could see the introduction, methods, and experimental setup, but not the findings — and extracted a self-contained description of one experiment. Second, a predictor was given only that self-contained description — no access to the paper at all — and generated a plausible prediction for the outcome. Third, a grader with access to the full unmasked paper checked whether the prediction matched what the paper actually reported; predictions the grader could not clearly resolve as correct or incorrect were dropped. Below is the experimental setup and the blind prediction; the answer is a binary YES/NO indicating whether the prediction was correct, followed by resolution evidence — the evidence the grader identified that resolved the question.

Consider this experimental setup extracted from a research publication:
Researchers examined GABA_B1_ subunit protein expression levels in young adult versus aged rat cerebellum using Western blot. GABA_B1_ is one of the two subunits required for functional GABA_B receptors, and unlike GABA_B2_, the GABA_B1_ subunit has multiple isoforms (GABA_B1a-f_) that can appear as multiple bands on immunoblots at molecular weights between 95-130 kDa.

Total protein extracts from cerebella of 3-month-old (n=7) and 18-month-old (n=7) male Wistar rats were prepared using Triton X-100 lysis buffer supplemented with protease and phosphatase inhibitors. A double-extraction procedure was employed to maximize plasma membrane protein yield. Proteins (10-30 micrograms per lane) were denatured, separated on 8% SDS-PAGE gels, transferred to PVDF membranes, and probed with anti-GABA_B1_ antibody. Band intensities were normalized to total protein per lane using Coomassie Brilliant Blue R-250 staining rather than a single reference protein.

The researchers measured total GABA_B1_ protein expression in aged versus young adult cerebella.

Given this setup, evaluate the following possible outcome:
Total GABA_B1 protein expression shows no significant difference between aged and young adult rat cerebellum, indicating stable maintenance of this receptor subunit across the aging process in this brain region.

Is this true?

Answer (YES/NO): YES